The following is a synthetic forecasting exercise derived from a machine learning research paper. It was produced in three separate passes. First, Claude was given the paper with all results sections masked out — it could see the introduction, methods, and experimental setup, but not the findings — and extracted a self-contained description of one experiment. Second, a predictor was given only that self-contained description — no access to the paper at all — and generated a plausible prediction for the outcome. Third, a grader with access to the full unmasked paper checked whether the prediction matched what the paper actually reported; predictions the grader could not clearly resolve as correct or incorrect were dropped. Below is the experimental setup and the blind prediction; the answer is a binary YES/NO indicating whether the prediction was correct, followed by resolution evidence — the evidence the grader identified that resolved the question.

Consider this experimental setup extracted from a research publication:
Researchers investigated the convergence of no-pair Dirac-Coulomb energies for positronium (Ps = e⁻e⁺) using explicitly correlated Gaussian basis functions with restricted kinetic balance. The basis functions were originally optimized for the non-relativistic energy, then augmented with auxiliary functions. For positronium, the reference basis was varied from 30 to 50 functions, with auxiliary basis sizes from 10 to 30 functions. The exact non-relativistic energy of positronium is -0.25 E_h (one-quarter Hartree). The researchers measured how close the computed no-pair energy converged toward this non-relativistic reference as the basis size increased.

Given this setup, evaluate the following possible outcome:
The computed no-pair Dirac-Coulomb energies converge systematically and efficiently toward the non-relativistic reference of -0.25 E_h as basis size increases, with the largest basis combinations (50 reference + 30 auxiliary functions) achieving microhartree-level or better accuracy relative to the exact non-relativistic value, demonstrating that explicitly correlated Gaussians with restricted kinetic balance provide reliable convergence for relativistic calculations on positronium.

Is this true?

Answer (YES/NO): NO